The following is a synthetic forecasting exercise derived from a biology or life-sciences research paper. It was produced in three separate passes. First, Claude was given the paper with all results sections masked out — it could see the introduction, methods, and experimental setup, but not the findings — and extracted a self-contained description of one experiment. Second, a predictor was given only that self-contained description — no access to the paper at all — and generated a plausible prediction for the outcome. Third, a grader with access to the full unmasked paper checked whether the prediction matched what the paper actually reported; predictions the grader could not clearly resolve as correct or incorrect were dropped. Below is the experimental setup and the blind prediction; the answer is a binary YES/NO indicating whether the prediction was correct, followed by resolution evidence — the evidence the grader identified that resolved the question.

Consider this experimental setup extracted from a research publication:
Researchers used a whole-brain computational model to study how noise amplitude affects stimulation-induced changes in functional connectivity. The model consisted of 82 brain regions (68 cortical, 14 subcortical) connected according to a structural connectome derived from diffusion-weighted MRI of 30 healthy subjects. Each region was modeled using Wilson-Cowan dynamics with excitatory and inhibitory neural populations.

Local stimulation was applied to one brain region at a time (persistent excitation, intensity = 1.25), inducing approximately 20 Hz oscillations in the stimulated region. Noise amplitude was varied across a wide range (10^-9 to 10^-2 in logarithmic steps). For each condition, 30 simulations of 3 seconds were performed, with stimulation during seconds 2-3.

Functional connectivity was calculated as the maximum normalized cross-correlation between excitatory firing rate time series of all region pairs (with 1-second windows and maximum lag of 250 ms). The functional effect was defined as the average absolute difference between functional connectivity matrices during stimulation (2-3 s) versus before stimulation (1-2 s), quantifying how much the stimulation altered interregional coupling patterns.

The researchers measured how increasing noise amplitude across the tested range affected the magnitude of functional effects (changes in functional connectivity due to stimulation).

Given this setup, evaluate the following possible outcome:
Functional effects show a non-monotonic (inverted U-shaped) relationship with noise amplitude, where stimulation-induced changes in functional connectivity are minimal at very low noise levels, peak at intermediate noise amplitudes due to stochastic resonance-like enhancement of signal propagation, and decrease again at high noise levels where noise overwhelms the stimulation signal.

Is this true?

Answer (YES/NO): NO